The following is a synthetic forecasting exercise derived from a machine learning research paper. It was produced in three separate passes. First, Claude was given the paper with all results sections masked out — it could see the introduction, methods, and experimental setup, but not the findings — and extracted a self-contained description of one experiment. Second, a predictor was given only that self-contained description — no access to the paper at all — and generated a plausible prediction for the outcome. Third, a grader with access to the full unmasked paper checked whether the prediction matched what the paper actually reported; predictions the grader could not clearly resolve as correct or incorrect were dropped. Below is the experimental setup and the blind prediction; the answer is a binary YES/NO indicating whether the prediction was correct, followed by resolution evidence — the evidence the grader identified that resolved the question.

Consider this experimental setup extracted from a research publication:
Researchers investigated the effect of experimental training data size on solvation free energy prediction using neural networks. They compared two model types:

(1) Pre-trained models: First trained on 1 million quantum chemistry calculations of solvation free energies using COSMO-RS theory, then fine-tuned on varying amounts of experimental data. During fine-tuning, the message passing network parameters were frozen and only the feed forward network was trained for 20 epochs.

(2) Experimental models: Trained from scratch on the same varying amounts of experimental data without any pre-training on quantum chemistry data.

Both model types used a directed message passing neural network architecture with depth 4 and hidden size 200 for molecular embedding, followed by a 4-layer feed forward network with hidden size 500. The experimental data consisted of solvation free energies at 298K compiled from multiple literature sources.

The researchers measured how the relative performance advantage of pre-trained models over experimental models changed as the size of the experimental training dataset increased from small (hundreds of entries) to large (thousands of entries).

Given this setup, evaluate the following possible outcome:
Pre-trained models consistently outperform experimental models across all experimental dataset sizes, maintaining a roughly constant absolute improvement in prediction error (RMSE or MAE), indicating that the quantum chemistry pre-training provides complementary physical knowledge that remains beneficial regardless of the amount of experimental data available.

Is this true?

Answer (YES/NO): NO